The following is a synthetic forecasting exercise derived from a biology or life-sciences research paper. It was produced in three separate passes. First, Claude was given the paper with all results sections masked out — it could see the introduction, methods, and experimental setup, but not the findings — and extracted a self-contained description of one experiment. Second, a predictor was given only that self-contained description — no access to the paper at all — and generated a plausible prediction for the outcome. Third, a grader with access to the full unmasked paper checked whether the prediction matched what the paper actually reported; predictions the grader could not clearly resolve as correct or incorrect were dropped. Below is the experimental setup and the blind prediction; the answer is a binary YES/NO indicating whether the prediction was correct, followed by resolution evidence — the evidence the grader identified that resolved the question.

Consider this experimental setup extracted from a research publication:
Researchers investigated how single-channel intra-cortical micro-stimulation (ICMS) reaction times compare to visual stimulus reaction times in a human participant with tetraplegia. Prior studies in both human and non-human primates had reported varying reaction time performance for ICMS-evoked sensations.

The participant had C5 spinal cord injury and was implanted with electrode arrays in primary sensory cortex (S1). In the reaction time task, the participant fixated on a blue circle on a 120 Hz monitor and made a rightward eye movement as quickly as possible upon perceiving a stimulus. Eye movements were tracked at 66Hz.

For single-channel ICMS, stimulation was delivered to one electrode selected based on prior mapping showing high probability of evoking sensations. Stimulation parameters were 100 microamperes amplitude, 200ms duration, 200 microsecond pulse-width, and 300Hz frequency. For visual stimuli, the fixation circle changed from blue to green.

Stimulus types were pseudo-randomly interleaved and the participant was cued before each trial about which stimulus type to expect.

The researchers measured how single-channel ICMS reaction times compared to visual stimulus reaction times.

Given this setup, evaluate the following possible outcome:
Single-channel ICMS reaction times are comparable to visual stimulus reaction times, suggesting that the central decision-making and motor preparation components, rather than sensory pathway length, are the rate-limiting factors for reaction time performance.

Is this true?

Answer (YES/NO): NO